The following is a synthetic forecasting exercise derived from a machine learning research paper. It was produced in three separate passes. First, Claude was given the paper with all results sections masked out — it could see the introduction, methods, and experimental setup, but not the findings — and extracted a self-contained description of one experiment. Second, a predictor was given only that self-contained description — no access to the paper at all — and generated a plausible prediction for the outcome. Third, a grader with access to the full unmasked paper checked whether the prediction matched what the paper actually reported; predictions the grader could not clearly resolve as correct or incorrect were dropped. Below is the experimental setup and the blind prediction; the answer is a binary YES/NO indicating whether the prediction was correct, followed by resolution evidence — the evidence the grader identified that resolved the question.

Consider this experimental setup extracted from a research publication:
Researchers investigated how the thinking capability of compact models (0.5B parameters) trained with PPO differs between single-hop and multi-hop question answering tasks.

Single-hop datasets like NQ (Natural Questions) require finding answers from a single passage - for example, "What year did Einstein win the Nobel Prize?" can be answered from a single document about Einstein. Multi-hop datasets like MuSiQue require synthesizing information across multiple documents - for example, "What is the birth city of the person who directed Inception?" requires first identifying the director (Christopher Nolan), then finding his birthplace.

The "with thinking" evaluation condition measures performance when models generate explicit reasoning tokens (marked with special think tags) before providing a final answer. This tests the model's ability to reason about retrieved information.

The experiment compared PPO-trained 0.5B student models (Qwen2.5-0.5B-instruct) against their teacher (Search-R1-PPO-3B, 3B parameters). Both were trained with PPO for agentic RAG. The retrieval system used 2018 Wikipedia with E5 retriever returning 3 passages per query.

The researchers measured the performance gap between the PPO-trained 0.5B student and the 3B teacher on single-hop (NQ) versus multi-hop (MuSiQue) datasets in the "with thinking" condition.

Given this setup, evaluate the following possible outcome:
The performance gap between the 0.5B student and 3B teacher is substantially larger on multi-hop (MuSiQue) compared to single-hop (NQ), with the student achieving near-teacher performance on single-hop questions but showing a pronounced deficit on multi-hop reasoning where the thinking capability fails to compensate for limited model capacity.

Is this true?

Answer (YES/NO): YES